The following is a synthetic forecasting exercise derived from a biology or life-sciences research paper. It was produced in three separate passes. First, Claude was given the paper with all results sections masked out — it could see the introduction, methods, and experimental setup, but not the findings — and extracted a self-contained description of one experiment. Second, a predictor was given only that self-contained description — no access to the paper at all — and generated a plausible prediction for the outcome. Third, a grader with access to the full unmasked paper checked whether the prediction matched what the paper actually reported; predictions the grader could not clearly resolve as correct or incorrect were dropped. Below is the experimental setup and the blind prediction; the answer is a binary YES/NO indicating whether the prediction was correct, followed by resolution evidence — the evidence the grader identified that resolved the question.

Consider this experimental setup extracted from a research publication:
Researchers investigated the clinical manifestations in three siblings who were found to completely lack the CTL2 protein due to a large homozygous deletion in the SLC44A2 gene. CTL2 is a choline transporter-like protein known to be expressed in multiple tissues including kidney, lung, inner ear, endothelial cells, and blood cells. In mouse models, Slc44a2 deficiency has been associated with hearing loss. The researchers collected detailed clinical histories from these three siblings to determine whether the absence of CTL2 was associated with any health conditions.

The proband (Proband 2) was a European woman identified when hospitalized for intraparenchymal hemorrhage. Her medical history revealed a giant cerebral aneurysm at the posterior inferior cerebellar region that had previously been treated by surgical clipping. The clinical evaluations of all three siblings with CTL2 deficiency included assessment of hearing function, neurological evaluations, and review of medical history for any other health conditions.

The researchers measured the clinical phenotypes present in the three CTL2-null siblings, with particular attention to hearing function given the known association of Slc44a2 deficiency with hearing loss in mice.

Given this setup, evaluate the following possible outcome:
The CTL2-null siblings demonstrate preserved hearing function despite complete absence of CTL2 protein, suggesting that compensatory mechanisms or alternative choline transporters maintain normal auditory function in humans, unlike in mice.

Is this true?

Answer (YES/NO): NO